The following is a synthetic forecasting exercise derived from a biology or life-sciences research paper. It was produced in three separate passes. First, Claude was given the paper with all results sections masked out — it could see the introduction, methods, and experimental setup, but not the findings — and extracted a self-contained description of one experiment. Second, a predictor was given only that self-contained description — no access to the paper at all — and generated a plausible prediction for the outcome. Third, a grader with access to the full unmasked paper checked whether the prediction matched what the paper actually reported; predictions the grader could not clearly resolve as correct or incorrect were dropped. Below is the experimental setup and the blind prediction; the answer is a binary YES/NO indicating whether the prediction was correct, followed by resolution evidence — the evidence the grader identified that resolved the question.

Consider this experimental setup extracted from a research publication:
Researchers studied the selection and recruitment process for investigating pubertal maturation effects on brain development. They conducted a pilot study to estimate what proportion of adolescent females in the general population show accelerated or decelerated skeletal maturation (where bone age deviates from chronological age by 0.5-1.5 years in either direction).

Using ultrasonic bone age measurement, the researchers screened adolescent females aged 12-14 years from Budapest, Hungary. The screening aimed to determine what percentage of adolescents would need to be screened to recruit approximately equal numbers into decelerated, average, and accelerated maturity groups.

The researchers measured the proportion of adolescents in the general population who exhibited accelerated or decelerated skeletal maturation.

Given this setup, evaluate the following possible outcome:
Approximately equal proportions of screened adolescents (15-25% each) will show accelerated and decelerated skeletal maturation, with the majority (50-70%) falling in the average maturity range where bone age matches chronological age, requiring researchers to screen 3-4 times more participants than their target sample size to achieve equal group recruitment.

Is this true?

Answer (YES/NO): NO